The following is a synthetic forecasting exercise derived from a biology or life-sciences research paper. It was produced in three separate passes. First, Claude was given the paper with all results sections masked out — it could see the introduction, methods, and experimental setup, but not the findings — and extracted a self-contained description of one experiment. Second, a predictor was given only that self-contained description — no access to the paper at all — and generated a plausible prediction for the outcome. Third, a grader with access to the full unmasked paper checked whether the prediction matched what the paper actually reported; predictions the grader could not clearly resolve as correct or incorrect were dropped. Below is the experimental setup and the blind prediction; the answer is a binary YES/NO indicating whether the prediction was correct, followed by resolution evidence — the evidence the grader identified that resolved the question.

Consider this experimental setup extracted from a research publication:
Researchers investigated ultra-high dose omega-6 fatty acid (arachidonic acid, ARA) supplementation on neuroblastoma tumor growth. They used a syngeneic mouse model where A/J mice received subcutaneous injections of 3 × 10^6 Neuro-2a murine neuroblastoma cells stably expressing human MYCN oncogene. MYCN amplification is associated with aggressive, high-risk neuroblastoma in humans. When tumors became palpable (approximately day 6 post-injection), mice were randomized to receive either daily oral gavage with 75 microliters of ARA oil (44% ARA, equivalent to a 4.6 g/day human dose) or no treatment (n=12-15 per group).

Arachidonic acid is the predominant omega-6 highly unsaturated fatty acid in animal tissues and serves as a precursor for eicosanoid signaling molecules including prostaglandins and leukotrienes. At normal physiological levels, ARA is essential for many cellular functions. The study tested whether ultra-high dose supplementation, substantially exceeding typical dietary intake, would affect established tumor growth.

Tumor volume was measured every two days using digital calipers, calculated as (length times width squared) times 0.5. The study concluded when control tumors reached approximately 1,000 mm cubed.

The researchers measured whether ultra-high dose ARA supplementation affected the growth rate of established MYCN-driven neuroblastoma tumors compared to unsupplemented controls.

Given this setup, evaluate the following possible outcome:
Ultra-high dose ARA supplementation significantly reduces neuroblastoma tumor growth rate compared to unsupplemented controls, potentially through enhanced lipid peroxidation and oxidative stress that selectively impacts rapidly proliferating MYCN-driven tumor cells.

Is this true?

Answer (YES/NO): NO